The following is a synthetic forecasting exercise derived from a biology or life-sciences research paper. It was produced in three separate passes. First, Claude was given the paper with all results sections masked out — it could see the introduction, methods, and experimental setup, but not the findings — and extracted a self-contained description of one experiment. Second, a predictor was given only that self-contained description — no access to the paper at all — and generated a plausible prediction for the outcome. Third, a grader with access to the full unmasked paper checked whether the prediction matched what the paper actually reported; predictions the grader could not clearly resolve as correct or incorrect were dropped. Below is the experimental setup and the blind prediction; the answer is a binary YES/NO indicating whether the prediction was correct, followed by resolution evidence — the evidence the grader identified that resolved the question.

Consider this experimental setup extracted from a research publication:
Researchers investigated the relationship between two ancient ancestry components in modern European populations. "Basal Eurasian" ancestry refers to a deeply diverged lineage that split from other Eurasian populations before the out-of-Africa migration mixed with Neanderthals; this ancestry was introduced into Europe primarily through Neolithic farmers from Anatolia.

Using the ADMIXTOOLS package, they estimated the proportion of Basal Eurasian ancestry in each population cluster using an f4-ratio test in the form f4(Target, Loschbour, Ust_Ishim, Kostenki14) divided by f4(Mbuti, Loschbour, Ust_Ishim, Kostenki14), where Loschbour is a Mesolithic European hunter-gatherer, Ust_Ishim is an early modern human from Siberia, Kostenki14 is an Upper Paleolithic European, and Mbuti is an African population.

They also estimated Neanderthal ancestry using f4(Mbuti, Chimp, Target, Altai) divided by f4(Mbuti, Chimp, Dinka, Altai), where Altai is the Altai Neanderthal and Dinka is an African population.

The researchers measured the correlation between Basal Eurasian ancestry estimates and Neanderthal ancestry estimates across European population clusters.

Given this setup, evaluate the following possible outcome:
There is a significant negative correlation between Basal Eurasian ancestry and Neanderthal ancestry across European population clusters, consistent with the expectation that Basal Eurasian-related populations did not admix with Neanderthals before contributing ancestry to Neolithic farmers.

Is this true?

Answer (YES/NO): YES